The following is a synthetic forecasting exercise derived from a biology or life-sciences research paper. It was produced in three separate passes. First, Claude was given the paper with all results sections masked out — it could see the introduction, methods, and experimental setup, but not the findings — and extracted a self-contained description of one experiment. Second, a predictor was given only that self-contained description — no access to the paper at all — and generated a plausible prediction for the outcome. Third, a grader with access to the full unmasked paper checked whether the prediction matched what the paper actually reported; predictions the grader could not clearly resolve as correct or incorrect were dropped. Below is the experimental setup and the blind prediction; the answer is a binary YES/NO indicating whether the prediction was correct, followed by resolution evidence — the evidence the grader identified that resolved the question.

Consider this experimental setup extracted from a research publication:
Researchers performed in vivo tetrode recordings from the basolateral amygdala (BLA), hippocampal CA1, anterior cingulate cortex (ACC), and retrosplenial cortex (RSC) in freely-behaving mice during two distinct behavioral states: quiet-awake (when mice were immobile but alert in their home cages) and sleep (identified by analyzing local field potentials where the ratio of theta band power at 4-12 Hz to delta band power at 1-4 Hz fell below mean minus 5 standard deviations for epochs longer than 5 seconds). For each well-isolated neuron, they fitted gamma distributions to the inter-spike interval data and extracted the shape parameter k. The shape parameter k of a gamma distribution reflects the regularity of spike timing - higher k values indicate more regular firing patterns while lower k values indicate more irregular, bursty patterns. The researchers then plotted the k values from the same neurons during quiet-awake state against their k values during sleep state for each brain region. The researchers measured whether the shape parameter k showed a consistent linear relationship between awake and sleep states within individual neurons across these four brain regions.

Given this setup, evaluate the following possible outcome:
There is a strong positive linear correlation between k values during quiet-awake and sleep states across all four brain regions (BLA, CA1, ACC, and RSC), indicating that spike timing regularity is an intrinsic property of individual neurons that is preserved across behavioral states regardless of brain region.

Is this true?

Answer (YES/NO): YES